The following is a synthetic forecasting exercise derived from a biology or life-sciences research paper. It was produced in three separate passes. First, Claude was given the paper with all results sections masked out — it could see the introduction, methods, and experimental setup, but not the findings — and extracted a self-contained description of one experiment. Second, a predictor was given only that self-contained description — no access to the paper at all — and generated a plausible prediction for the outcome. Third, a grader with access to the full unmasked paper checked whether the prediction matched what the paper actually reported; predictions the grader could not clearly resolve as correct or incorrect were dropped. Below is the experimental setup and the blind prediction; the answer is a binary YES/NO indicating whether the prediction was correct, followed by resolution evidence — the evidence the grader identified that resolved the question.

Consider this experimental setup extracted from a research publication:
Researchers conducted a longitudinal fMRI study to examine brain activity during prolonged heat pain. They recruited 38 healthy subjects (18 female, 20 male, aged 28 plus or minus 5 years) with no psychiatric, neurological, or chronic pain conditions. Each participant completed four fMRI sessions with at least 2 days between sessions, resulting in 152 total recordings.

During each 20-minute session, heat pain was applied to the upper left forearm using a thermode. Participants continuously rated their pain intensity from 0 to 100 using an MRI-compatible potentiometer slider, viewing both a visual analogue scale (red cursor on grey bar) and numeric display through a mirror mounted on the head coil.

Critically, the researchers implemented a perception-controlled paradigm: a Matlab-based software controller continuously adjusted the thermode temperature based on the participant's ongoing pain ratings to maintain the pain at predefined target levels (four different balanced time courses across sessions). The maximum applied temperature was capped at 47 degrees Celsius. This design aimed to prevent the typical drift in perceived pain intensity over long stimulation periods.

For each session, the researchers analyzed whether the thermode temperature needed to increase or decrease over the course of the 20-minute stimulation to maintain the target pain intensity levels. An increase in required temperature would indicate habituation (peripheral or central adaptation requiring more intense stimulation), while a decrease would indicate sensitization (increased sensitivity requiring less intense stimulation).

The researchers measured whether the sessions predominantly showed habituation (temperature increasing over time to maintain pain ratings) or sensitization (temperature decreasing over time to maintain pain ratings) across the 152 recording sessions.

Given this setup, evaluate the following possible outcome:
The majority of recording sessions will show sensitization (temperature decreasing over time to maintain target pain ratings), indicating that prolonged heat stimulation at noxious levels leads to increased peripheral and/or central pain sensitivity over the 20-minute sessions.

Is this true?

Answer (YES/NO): YES